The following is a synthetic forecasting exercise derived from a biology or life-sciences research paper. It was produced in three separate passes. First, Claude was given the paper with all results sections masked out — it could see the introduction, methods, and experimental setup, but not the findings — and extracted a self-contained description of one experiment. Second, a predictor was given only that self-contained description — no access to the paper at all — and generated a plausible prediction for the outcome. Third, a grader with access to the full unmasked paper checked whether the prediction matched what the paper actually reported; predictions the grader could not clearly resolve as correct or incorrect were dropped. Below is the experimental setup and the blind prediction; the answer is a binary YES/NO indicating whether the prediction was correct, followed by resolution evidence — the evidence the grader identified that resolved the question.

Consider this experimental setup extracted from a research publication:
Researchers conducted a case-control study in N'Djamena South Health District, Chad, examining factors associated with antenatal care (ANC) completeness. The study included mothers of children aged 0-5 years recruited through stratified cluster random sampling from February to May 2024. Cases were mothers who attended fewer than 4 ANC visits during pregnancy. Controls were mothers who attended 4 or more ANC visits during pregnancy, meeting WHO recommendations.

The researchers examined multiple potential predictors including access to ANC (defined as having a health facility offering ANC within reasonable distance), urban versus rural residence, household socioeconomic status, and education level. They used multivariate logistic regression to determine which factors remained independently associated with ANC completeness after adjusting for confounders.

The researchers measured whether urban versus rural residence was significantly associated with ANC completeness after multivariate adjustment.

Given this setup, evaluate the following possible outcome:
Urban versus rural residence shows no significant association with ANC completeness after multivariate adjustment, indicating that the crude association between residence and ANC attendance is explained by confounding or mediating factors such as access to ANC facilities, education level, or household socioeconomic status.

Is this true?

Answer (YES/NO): NO